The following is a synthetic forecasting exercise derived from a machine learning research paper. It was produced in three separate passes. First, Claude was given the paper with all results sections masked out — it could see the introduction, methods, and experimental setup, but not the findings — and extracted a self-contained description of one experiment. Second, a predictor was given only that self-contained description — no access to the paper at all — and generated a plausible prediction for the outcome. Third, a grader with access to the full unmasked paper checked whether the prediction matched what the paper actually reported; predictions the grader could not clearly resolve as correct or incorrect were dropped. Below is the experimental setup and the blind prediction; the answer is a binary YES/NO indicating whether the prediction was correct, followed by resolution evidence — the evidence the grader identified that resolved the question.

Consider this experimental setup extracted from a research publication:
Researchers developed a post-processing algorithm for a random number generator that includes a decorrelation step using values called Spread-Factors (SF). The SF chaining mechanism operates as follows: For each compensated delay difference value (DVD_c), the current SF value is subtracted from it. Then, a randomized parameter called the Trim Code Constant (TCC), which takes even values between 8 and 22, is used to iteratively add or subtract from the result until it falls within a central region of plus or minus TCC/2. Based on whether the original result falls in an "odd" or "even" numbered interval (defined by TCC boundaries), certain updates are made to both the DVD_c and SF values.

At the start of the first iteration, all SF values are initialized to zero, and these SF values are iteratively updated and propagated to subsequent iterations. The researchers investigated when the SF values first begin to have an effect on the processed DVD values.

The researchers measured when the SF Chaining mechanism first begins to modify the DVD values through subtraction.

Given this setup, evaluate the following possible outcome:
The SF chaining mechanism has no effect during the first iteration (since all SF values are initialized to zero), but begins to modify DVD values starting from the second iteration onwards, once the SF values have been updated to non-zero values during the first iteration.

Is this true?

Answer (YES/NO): YES